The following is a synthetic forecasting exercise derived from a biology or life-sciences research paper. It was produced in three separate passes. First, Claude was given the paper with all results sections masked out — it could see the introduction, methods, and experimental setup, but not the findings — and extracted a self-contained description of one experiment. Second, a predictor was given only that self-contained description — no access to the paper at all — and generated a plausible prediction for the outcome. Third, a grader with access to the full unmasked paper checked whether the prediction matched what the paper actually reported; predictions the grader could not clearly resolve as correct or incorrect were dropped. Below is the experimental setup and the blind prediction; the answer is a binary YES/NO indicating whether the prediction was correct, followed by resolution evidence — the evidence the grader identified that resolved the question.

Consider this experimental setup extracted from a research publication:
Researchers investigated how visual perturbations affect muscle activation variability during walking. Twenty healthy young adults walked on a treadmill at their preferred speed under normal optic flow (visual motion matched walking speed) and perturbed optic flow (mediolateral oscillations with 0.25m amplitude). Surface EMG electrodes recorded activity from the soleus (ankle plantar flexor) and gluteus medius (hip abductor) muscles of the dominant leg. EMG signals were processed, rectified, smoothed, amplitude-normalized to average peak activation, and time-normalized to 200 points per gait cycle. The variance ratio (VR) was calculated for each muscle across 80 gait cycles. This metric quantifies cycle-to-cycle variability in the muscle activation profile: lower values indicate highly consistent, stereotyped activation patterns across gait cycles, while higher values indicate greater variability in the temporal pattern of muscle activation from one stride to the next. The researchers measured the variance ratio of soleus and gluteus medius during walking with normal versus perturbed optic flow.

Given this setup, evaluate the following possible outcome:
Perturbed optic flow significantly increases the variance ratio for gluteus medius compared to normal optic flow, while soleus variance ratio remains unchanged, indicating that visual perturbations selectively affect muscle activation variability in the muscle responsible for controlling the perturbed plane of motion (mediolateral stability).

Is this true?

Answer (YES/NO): NO